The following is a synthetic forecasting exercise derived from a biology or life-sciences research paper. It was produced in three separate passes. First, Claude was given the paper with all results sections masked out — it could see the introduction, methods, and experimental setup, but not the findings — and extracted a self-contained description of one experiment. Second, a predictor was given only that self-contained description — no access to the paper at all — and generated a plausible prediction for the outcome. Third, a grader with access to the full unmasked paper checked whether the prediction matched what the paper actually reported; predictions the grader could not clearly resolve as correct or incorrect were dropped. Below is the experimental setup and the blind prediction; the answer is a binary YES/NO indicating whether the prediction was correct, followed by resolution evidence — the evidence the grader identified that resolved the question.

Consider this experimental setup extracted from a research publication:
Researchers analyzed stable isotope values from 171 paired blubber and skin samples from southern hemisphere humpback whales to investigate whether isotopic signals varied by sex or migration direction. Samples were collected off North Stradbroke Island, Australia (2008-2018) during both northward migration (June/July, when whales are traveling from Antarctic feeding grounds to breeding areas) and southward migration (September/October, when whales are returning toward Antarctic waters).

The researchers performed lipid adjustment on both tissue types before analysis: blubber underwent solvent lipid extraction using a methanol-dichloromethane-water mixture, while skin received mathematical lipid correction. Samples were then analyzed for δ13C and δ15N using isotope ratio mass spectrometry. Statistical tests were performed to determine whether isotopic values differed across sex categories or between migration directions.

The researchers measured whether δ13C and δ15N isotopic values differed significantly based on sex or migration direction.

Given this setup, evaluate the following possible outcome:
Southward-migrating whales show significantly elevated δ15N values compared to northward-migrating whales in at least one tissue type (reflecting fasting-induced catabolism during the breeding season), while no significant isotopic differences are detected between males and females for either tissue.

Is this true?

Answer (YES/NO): NO